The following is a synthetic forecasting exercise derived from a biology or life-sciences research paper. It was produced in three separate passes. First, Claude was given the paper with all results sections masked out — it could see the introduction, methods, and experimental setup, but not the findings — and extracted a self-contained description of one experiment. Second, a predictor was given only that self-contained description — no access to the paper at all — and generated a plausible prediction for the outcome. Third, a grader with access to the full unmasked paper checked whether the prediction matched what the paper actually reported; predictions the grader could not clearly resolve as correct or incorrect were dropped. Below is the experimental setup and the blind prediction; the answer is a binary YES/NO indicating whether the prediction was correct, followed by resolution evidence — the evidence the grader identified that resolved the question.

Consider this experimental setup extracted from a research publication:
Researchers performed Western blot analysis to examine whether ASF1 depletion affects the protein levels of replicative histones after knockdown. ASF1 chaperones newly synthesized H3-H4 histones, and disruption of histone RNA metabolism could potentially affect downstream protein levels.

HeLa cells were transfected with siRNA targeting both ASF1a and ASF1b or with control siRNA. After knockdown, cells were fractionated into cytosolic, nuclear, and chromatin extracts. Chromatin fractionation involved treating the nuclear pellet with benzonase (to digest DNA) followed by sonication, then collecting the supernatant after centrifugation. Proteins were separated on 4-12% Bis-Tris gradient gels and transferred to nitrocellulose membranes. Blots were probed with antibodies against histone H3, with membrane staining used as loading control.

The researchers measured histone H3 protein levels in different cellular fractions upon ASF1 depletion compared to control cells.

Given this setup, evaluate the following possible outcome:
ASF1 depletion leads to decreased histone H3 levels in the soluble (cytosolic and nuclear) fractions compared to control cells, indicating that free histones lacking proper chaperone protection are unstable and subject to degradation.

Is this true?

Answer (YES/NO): NO